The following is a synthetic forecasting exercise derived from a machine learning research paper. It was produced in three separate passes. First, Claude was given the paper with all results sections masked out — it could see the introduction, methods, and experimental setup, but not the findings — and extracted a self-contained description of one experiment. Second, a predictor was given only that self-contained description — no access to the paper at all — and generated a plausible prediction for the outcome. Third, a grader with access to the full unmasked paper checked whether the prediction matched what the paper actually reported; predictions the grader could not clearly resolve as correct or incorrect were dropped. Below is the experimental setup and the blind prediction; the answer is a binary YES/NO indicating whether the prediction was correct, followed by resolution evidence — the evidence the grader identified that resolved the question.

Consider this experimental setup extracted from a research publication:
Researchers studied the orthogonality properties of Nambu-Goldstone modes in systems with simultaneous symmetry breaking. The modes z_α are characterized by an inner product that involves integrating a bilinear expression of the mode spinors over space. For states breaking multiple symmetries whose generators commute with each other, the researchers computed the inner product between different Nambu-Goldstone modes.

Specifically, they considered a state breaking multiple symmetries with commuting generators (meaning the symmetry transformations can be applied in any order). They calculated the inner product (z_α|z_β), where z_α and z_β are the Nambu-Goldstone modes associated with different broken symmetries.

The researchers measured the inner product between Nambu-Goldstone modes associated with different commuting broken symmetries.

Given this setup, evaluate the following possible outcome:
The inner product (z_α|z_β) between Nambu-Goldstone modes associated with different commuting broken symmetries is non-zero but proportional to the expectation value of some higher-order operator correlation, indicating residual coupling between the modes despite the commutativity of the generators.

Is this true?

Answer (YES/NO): NO